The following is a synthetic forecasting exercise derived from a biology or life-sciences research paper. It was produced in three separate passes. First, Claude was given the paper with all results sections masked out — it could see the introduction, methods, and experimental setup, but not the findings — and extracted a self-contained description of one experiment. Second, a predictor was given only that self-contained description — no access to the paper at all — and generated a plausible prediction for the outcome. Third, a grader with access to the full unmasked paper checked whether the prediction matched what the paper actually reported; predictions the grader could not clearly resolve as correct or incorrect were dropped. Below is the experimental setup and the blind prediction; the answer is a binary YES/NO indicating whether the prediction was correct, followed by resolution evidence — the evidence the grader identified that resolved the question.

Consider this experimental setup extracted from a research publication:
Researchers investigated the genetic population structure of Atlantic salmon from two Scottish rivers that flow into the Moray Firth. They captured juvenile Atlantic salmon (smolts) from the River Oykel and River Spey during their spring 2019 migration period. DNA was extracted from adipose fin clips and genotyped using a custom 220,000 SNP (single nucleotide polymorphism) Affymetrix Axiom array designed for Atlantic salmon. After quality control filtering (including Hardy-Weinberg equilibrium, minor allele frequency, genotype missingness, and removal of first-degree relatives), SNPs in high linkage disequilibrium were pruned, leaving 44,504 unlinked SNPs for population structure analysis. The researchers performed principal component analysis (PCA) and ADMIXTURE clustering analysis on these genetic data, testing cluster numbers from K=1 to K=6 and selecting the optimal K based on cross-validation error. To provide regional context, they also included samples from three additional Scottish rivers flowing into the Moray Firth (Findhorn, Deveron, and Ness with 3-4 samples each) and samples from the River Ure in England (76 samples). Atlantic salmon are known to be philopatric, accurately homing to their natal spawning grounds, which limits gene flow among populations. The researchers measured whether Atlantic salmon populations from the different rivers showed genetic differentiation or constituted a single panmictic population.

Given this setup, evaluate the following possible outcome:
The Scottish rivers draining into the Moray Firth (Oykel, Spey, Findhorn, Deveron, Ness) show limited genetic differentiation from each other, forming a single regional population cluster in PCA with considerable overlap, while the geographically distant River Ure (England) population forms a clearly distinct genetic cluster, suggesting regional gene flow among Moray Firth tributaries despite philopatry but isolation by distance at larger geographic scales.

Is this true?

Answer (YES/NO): NO